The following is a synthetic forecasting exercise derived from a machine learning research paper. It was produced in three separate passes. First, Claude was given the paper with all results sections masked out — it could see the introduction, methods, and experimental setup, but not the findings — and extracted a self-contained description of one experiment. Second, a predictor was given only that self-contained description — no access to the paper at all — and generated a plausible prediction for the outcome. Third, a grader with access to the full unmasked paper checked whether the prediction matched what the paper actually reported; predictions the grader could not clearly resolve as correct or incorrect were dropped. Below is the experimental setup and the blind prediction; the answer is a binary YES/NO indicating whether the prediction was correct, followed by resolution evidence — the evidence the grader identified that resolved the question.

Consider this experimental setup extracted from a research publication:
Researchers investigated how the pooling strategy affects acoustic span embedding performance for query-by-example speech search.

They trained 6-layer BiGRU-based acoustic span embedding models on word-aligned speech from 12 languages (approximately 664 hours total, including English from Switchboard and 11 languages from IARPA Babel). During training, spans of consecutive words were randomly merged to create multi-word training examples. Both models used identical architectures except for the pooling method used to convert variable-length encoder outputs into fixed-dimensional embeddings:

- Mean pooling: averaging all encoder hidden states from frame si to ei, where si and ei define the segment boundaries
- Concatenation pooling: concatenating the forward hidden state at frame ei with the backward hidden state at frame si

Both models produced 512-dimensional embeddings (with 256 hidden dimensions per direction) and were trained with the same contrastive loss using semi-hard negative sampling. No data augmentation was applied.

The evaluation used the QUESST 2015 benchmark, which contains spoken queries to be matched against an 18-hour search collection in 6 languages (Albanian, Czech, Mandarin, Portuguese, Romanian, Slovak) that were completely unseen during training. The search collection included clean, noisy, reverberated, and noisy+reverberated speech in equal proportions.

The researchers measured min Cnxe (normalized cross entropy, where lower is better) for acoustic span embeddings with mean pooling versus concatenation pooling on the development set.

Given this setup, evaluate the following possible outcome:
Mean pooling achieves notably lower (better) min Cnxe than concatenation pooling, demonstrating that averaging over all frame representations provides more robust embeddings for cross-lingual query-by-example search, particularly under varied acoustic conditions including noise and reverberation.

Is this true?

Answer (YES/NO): YES